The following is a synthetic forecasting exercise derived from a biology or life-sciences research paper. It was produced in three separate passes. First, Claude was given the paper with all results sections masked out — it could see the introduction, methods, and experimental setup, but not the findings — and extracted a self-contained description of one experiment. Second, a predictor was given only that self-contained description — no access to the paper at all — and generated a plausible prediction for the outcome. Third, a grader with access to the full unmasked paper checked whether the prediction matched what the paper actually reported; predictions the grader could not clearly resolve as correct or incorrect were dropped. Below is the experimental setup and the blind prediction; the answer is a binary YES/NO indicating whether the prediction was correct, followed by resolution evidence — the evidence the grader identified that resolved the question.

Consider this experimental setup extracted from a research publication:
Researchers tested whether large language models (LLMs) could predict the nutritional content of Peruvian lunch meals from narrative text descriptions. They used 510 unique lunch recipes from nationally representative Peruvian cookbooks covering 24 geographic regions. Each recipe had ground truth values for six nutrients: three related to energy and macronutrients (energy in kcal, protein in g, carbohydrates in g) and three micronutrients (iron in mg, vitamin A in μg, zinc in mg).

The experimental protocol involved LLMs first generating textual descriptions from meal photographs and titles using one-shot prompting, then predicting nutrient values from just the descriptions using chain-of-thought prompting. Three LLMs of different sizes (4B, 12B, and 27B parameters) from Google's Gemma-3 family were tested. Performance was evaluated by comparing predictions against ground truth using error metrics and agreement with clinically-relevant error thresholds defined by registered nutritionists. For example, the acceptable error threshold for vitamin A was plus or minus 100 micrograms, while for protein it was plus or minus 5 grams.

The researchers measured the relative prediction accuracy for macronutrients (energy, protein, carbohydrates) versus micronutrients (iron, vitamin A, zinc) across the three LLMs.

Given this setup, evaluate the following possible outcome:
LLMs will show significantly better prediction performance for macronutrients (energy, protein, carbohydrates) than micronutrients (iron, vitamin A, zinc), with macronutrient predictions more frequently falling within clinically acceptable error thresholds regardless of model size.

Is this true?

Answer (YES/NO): YES